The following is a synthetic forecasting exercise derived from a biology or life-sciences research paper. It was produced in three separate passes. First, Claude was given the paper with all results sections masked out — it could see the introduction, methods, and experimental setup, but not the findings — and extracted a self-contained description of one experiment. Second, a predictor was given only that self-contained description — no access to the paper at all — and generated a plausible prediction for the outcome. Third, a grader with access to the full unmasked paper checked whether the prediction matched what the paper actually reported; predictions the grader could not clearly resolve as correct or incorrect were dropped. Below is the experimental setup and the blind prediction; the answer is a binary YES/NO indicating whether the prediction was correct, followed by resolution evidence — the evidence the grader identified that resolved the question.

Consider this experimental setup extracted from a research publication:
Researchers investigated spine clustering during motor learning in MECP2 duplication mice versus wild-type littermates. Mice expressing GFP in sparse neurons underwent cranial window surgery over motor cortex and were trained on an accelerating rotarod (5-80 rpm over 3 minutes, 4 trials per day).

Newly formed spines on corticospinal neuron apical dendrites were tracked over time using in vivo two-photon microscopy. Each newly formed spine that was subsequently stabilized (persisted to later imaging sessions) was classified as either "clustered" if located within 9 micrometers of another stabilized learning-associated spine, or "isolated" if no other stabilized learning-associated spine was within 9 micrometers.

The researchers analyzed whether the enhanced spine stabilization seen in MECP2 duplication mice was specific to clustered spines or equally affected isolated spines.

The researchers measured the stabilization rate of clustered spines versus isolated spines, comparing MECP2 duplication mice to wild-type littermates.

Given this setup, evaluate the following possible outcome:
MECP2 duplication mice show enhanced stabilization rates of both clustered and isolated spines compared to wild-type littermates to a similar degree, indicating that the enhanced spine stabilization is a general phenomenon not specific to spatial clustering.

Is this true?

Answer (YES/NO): NO